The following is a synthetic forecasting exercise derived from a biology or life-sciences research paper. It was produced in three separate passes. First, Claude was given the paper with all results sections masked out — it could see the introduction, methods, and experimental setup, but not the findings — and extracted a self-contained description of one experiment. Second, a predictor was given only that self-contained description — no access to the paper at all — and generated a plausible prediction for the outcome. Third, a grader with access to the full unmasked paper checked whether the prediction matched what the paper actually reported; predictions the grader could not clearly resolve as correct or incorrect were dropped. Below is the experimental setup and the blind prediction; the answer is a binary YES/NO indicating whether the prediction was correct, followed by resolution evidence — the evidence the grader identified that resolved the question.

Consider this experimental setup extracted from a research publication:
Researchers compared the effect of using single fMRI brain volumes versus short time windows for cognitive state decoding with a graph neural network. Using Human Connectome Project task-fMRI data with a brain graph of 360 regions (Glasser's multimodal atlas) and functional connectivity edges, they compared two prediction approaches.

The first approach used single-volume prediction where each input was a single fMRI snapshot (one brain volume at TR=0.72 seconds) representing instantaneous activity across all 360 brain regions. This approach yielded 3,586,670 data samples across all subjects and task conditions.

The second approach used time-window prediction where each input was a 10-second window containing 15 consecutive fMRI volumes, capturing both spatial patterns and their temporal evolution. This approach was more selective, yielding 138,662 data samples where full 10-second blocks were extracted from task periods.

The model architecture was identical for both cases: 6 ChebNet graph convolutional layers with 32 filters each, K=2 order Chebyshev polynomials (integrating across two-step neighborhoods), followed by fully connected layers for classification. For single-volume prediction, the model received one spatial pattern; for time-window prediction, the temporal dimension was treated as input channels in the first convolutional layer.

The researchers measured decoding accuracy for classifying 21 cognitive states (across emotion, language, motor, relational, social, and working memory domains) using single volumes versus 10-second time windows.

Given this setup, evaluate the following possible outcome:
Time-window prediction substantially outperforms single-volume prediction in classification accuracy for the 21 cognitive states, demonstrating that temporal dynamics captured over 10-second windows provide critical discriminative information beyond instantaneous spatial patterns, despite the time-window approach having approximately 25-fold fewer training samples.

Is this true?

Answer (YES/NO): YES